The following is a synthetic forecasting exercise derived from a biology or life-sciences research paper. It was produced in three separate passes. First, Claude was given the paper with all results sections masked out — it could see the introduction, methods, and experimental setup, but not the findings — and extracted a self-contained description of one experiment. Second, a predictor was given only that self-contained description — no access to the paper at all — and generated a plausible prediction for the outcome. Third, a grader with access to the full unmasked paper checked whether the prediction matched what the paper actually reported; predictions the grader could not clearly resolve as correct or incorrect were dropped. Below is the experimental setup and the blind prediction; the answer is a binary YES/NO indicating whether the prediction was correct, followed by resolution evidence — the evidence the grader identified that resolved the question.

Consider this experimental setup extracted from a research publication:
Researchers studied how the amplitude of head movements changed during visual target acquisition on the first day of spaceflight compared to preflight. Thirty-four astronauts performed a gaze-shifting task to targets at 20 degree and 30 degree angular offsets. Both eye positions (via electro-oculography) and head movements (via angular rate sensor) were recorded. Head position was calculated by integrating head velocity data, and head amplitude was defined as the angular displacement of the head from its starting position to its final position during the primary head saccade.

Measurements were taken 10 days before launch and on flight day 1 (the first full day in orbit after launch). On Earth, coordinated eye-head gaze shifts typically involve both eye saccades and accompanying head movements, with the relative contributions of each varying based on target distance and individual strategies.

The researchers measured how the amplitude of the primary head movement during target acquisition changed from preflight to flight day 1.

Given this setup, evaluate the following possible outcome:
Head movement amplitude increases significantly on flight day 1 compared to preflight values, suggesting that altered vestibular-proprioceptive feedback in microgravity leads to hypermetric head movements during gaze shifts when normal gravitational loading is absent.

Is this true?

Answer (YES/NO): YES